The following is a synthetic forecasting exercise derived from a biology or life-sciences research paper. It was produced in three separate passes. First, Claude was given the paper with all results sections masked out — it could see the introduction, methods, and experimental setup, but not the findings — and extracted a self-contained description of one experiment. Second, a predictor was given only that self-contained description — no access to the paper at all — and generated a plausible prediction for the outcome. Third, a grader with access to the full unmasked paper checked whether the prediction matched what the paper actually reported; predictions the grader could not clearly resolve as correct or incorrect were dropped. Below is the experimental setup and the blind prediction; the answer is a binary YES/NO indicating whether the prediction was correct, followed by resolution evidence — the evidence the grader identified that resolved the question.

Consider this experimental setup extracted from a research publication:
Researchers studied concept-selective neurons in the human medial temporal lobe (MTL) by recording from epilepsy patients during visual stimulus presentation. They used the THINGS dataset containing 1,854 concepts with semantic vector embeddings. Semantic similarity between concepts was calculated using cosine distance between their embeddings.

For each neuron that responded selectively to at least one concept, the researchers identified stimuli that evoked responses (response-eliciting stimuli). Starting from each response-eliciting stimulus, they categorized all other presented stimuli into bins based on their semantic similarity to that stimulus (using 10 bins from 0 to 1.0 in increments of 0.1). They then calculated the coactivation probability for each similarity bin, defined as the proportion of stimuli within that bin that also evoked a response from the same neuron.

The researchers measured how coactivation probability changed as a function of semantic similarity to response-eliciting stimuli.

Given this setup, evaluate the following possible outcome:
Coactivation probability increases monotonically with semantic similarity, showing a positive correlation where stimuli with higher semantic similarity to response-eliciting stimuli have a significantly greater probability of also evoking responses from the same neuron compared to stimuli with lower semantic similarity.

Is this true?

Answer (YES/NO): YES